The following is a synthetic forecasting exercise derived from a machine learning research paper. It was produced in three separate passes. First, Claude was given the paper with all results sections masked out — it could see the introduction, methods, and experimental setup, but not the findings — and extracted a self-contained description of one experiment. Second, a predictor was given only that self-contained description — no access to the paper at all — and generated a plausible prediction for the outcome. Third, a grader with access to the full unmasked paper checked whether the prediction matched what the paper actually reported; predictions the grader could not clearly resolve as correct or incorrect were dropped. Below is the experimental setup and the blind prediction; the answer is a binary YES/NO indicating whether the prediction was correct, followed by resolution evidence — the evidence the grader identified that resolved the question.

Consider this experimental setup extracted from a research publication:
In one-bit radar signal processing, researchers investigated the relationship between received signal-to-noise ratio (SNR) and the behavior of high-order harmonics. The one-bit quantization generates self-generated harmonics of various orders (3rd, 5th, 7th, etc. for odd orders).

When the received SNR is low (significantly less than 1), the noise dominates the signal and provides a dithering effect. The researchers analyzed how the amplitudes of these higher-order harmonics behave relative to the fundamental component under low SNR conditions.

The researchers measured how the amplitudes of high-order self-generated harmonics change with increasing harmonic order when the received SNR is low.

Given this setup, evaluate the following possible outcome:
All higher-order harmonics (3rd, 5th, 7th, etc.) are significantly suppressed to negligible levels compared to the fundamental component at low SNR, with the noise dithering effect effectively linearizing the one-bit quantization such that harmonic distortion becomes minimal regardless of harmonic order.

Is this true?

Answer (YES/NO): NO